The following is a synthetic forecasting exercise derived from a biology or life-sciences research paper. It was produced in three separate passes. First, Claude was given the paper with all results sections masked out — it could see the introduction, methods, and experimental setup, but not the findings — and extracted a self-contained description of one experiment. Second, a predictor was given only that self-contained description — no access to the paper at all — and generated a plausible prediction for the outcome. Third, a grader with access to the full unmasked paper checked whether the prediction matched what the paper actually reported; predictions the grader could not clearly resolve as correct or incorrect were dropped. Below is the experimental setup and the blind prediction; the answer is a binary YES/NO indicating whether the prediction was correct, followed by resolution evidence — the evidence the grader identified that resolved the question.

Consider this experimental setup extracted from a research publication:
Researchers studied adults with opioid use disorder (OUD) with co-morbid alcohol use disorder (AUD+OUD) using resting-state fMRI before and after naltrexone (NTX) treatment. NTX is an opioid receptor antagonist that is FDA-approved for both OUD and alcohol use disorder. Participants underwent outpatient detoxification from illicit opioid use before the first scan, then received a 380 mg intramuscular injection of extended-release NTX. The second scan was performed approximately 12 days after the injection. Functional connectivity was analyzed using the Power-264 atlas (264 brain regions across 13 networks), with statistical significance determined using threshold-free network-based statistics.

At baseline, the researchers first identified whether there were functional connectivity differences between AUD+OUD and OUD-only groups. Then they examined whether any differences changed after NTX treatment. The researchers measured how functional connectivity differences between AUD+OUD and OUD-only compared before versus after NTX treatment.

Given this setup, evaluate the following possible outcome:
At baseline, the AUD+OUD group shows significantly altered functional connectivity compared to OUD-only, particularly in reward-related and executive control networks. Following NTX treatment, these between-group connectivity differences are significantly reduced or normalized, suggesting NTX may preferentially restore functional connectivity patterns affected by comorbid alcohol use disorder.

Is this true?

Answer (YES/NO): NO